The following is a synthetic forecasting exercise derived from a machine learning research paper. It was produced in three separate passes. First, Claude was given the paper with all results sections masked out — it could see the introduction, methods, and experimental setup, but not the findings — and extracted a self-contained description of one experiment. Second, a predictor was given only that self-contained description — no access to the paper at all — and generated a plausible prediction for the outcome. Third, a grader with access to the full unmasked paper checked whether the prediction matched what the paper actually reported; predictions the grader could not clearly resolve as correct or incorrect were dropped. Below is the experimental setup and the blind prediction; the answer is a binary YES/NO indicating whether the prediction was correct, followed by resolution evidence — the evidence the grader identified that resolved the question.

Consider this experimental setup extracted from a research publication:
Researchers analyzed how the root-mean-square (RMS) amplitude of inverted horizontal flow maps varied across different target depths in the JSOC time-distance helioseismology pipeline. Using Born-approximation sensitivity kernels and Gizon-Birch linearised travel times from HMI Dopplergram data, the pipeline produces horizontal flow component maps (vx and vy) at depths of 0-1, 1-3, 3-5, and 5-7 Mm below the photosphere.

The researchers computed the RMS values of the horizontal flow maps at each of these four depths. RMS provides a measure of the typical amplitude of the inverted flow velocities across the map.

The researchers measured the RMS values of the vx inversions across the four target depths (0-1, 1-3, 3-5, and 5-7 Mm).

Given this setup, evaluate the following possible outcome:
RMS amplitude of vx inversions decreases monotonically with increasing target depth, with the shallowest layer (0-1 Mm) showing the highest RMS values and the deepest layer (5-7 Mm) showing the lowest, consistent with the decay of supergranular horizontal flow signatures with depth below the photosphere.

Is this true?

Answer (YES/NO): NO